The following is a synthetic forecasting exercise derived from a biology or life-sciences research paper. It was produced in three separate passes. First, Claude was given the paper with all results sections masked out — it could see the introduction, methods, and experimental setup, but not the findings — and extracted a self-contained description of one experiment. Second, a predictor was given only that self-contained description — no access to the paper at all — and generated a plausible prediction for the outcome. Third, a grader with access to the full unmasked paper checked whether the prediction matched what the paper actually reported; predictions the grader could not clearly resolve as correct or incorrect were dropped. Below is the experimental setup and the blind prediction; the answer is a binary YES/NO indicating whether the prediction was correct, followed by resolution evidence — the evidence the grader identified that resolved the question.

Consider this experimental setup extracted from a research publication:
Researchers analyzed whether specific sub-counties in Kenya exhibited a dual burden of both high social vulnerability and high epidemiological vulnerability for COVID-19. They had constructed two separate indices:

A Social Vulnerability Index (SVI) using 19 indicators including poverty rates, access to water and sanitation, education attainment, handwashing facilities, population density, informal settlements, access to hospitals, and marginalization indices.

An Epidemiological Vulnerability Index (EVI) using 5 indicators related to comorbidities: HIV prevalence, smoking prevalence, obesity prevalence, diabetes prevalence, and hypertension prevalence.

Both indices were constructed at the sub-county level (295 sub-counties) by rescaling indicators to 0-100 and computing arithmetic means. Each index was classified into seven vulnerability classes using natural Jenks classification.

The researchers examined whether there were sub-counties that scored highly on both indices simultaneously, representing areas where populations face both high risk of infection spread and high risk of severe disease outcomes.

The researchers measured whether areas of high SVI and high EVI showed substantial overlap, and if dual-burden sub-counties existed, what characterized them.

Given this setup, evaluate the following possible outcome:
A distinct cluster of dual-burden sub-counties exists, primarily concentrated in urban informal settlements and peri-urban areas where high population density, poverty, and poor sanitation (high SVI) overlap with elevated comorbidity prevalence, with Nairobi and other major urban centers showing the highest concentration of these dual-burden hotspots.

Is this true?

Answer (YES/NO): NO